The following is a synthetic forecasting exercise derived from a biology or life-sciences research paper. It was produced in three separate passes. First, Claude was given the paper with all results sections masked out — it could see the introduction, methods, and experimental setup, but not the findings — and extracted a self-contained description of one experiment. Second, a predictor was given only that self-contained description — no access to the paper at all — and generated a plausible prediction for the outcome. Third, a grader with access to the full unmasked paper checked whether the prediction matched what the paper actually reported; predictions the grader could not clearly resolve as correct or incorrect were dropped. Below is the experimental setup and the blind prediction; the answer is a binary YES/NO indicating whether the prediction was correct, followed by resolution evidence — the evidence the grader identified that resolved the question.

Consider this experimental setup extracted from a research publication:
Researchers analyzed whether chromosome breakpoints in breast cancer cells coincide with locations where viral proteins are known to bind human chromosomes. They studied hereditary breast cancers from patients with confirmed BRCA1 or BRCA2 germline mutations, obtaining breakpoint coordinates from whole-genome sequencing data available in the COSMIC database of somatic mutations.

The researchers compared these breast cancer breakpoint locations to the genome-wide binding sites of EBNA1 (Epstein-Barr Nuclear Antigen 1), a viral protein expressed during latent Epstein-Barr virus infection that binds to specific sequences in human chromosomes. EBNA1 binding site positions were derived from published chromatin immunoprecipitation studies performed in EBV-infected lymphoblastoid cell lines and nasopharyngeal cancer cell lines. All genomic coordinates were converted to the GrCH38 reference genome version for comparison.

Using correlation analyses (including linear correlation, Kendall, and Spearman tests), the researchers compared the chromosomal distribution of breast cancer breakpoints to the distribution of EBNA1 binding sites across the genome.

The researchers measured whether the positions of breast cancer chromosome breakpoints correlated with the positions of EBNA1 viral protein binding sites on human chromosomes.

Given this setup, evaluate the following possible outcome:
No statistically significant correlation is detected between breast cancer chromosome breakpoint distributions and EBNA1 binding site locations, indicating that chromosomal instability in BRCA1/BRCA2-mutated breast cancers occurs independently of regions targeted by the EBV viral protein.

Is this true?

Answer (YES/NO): NO